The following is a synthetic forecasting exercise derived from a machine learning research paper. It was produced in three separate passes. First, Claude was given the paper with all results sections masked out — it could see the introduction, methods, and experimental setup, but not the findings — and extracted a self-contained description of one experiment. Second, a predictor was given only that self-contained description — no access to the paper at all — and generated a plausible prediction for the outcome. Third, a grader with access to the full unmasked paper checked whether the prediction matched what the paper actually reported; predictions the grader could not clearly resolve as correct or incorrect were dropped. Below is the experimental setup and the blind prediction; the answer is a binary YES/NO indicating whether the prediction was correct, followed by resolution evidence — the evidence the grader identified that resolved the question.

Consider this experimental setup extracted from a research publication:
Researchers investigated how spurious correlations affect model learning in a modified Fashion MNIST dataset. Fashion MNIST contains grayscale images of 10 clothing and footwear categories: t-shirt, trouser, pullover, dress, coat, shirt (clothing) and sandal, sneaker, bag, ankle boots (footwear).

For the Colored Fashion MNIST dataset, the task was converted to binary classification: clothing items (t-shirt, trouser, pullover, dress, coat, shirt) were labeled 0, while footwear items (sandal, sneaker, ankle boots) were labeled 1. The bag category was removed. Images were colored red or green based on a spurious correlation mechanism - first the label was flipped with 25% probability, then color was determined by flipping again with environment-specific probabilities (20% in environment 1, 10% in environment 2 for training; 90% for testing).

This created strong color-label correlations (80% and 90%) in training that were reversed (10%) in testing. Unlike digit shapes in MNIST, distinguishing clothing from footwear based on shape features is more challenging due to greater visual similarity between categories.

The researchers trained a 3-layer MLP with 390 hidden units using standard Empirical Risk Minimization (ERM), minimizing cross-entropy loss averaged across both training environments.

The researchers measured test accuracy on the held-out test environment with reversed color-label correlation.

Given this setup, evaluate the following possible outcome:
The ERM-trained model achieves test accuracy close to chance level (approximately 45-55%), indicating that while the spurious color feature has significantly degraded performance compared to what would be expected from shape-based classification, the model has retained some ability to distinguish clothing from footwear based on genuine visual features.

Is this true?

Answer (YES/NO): NO